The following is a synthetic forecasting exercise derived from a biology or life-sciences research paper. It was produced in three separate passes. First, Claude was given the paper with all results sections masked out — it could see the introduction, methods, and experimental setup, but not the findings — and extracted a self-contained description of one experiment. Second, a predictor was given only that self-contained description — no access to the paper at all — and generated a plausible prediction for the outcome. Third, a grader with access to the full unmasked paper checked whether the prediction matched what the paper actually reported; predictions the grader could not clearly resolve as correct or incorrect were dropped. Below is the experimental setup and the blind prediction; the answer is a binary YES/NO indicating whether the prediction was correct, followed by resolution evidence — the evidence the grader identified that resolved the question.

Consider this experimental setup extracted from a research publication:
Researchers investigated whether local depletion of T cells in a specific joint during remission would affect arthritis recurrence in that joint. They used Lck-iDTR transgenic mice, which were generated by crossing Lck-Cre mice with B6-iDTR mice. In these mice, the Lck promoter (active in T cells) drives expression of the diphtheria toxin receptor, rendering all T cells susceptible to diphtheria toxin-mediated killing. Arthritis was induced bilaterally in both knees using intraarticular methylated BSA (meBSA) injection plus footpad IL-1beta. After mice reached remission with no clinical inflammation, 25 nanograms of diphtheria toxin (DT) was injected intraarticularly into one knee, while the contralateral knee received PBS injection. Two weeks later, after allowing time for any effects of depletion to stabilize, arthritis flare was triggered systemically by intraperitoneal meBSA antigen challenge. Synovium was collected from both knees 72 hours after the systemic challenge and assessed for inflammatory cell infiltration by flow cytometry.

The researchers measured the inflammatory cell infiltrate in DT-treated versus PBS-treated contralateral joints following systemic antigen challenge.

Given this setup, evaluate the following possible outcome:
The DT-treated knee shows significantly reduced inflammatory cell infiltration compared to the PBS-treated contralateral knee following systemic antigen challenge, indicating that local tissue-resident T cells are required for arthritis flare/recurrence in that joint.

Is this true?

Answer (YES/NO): YES